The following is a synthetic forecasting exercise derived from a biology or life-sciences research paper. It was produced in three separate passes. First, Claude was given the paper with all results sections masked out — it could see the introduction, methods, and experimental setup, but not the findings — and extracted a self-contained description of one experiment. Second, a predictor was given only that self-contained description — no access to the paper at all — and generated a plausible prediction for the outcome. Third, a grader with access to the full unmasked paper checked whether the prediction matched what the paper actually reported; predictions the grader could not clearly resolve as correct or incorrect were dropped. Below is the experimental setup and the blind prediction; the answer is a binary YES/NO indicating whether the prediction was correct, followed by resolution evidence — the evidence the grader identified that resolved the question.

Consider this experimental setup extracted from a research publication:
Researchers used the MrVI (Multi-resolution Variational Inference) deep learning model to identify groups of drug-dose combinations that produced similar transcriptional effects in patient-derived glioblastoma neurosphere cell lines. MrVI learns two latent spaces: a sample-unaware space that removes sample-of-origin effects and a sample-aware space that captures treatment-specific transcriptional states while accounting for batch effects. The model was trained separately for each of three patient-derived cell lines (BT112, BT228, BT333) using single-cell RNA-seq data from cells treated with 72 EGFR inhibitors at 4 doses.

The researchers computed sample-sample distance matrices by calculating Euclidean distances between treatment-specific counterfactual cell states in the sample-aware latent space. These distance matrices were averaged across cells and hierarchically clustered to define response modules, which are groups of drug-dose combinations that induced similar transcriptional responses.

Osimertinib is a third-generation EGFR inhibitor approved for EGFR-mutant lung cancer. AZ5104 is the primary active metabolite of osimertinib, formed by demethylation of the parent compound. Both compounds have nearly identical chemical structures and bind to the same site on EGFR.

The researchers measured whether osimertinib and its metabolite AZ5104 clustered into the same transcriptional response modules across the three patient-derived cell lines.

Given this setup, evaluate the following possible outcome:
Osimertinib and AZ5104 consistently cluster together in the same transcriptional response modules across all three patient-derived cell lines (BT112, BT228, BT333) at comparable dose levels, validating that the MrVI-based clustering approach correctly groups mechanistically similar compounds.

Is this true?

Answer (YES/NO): NO